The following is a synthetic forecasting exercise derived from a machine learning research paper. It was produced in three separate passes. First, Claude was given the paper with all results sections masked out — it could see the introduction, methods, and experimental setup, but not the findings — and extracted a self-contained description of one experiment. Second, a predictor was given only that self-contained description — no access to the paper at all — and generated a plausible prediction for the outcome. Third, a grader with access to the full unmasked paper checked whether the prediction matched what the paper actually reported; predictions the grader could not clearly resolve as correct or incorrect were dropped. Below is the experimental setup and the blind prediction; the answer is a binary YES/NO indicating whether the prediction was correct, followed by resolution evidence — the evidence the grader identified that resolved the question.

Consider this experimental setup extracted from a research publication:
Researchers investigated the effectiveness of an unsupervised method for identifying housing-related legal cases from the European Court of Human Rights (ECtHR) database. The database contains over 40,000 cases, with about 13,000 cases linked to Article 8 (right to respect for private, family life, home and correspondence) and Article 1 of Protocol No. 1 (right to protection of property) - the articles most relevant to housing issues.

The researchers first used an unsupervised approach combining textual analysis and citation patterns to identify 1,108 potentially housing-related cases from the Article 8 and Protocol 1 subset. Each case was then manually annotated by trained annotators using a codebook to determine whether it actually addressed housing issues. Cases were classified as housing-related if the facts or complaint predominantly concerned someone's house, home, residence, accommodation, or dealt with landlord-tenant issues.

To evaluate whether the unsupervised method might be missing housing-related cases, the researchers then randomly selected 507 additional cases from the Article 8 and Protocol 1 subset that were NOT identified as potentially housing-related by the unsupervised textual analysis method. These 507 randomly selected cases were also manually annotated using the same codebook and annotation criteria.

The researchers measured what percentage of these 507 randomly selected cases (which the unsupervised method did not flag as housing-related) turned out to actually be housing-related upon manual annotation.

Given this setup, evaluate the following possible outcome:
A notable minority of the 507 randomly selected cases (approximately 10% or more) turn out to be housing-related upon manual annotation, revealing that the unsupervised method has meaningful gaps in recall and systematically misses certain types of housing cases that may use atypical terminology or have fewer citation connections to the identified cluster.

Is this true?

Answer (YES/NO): YES